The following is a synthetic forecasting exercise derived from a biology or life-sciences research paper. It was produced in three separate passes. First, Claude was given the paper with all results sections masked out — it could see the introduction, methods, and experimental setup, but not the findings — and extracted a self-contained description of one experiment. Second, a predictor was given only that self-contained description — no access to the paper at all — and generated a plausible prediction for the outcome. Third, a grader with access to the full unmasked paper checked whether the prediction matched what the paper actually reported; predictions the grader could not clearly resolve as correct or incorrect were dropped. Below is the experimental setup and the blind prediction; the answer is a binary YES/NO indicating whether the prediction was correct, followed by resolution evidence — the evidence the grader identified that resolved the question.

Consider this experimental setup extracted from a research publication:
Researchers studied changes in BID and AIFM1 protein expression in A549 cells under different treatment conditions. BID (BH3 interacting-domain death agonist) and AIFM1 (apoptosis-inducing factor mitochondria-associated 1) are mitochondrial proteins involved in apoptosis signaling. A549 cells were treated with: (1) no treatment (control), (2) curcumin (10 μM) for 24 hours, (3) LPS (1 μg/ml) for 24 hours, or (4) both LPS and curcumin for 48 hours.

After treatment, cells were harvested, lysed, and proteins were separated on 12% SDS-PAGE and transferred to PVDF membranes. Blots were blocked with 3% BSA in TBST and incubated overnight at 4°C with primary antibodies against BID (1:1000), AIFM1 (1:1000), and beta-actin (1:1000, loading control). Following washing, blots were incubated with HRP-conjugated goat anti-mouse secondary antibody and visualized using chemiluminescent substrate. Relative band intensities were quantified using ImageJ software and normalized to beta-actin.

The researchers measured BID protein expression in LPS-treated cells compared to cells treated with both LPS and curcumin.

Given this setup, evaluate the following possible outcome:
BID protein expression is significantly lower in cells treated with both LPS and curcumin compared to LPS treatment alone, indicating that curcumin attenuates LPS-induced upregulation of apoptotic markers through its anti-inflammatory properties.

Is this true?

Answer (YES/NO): NO